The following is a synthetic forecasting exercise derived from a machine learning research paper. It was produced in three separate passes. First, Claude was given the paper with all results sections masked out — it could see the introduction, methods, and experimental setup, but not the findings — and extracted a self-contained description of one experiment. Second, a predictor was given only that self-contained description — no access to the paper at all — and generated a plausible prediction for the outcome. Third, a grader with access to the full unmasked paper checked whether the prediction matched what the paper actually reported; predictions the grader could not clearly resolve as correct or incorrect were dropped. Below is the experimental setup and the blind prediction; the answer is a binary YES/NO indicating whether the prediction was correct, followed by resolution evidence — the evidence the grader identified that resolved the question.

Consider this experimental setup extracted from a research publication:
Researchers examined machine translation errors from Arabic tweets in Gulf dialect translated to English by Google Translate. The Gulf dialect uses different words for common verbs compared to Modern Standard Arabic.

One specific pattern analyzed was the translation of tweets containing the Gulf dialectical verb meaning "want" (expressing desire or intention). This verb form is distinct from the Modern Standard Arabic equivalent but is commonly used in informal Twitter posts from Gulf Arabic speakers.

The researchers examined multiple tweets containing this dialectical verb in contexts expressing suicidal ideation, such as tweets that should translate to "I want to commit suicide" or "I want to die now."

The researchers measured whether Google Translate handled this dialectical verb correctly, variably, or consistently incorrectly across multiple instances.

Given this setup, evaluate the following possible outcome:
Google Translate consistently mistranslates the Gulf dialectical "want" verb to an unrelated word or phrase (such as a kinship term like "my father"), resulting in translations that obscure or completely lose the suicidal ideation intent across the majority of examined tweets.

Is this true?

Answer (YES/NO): YES